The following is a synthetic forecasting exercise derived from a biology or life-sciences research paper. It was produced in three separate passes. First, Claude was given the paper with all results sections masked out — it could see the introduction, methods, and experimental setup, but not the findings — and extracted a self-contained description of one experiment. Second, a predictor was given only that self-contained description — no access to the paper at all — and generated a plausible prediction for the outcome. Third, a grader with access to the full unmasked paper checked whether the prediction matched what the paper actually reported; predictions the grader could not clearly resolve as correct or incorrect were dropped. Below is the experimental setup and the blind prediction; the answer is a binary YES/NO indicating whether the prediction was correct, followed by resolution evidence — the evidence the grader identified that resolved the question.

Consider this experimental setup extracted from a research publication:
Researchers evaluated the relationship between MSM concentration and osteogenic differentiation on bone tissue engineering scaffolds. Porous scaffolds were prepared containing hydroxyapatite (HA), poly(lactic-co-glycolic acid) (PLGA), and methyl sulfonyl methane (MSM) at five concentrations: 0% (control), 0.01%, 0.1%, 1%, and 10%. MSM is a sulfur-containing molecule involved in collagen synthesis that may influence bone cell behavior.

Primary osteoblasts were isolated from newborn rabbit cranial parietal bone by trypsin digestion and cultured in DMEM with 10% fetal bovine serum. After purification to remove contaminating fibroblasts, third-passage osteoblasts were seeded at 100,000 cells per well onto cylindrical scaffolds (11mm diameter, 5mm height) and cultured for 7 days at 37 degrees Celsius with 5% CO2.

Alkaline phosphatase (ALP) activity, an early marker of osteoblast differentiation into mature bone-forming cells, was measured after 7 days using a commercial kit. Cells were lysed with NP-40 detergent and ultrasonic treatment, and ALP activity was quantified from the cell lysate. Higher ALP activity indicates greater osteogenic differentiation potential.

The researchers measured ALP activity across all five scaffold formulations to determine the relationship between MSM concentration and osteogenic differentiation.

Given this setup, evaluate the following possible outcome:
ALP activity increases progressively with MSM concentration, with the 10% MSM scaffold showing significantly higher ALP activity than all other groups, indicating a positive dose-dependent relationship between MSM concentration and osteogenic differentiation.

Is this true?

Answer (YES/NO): NO